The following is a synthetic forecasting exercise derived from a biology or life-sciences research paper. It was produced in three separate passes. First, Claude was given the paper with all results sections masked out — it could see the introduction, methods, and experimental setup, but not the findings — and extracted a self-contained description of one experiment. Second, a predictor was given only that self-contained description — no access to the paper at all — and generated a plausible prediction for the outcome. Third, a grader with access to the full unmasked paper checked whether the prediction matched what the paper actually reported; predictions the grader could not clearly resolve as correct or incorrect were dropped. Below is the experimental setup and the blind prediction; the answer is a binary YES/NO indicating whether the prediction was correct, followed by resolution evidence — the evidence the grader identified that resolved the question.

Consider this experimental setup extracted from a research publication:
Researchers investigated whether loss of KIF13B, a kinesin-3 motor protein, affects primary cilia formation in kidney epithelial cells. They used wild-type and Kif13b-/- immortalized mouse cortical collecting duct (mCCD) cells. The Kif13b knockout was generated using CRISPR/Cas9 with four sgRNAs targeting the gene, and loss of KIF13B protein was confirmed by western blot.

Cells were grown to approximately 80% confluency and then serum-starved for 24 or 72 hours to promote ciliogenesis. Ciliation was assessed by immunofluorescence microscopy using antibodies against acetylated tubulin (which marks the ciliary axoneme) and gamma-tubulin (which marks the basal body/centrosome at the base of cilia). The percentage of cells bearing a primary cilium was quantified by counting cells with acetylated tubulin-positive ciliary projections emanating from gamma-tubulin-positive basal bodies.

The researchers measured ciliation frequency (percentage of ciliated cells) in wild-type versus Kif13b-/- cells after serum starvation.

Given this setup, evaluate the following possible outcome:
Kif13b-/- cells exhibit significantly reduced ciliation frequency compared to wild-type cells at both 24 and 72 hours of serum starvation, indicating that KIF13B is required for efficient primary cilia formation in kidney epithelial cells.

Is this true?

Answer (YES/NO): NO